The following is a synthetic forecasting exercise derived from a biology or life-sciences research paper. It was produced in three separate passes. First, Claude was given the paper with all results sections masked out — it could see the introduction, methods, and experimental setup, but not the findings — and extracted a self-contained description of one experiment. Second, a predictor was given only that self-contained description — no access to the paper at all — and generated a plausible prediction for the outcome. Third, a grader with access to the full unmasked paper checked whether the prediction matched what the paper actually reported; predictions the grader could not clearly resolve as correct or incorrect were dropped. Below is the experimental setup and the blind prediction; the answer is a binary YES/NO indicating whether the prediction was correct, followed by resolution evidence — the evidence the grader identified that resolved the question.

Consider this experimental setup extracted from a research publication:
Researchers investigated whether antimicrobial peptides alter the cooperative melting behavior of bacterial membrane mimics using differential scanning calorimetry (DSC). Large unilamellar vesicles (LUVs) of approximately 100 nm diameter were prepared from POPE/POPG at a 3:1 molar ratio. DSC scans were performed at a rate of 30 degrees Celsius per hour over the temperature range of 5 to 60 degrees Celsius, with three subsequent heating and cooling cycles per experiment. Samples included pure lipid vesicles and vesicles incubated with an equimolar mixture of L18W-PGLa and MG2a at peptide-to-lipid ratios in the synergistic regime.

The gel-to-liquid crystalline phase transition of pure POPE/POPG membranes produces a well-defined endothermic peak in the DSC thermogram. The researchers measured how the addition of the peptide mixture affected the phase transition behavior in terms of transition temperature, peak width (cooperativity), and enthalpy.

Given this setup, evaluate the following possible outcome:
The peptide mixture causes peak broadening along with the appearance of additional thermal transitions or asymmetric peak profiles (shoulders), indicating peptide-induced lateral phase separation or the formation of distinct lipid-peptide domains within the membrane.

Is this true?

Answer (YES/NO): NO